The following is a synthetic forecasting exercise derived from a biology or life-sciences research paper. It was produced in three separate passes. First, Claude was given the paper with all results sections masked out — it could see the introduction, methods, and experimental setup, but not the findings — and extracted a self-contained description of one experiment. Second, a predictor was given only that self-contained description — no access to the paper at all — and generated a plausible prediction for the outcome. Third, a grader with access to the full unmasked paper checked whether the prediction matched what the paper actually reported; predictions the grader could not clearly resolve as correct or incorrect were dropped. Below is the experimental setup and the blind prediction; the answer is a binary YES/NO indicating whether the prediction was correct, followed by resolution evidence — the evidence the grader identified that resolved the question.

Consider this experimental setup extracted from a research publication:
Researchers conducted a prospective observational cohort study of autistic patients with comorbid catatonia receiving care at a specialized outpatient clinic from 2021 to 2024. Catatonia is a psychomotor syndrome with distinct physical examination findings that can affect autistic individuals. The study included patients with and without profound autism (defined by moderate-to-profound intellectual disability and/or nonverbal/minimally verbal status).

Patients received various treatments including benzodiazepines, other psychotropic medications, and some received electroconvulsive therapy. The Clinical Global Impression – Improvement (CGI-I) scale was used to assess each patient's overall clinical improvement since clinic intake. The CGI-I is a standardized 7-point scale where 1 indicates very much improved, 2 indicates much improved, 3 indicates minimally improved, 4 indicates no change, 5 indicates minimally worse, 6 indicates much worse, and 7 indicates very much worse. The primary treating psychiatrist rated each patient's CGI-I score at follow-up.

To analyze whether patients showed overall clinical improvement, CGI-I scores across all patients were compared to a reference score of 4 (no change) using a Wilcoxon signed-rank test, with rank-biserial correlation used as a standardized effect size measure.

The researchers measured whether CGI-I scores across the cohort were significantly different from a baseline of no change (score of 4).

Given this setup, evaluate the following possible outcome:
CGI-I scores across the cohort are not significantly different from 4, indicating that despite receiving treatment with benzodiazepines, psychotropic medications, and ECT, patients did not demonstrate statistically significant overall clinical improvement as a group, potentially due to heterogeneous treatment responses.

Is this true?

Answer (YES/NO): NO